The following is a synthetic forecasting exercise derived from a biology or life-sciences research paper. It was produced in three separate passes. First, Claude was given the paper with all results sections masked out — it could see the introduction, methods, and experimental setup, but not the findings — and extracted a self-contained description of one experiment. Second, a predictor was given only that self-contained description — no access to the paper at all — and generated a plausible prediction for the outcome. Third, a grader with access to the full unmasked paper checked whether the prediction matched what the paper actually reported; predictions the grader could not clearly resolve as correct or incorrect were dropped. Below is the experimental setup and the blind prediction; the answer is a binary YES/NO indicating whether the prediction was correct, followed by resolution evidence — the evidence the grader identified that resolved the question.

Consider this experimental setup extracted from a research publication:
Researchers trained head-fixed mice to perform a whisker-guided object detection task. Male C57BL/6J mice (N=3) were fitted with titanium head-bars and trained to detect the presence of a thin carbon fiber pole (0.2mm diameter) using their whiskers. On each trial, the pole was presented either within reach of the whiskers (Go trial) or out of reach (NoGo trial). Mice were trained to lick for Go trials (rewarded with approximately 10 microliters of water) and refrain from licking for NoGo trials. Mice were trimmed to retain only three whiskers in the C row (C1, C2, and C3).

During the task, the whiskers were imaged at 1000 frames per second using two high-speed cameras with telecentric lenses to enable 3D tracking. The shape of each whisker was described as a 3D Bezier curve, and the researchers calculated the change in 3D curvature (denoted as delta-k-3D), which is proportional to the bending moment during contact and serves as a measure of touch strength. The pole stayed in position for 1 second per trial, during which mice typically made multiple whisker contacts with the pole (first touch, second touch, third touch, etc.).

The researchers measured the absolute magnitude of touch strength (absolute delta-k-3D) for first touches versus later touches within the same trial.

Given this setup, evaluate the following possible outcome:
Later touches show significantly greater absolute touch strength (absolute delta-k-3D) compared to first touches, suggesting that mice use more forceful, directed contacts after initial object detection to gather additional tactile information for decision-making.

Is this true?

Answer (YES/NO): NO